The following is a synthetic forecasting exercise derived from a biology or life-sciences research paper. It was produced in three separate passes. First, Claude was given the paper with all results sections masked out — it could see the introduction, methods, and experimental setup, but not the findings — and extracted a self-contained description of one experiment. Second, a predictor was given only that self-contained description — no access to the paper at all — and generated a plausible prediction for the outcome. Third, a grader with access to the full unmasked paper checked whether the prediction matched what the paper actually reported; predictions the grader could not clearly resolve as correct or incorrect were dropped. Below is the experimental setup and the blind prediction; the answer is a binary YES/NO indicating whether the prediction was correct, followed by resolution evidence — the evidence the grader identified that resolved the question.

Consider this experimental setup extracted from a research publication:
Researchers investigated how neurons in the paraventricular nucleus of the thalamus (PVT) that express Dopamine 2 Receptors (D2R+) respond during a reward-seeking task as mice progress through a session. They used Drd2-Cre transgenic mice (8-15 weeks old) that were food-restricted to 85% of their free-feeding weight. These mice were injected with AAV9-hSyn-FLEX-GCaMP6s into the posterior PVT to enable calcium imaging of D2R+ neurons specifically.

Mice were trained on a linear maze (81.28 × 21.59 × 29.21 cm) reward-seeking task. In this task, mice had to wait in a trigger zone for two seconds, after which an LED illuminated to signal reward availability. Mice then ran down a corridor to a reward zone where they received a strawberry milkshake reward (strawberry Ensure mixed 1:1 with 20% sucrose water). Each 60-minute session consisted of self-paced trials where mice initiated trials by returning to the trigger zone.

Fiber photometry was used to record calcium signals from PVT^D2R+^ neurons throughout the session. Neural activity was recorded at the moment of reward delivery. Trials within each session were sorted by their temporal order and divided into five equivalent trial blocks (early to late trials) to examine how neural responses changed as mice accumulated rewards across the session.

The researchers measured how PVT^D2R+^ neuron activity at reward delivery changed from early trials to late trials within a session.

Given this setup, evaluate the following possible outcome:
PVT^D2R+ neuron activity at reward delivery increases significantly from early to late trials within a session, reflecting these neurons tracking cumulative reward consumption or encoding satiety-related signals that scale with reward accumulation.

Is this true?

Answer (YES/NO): NO